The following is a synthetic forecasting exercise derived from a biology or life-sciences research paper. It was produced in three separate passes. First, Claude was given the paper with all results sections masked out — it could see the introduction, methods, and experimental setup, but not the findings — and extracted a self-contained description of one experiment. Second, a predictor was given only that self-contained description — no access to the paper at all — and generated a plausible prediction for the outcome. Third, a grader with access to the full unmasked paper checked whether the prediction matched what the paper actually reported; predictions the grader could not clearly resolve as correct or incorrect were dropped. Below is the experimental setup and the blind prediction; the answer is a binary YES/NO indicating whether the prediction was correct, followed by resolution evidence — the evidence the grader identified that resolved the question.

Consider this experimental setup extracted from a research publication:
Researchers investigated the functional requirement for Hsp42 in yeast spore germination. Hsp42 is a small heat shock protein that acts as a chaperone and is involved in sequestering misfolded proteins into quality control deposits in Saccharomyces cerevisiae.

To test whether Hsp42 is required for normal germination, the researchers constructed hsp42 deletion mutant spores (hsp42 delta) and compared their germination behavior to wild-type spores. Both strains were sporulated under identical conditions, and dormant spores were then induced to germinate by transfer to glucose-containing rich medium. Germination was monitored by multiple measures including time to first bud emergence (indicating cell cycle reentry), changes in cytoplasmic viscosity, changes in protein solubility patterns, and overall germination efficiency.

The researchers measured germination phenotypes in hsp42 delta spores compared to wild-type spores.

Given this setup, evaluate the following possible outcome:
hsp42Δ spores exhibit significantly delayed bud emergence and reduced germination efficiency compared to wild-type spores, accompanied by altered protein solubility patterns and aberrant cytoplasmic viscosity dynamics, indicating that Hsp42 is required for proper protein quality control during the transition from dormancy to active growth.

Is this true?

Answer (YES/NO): YES